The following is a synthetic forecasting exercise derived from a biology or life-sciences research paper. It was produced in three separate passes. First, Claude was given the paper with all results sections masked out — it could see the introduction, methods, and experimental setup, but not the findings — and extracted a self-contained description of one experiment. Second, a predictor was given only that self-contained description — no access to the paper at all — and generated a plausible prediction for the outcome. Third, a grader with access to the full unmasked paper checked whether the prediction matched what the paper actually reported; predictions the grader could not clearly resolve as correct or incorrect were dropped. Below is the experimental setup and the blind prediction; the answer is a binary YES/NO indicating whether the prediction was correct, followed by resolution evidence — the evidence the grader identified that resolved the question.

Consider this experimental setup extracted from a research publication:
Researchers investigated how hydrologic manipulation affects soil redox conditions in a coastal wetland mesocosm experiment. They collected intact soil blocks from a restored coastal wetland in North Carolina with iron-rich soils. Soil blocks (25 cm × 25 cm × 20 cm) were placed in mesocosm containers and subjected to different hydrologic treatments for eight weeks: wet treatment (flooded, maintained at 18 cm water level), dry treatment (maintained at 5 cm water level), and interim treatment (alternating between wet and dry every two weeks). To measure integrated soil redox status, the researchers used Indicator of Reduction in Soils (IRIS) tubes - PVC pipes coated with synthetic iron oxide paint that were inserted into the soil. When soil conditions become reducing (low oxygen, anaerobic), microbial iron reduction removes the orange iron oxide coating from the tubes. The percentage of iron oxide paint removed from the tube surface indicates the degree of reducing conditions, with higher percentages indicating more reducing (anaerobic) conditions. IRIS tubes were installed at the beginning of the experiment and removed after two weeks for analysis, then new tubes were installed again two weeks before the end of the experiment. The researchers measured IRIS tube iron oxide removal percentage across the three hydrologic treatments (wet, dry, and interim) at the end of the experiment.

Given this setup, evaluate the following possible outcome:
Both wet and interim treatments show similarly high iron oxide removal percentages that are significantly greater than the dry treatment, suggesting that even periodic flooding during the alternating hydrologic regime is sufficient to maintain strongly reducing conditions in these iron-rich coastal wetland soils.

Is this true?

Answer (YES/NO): NO